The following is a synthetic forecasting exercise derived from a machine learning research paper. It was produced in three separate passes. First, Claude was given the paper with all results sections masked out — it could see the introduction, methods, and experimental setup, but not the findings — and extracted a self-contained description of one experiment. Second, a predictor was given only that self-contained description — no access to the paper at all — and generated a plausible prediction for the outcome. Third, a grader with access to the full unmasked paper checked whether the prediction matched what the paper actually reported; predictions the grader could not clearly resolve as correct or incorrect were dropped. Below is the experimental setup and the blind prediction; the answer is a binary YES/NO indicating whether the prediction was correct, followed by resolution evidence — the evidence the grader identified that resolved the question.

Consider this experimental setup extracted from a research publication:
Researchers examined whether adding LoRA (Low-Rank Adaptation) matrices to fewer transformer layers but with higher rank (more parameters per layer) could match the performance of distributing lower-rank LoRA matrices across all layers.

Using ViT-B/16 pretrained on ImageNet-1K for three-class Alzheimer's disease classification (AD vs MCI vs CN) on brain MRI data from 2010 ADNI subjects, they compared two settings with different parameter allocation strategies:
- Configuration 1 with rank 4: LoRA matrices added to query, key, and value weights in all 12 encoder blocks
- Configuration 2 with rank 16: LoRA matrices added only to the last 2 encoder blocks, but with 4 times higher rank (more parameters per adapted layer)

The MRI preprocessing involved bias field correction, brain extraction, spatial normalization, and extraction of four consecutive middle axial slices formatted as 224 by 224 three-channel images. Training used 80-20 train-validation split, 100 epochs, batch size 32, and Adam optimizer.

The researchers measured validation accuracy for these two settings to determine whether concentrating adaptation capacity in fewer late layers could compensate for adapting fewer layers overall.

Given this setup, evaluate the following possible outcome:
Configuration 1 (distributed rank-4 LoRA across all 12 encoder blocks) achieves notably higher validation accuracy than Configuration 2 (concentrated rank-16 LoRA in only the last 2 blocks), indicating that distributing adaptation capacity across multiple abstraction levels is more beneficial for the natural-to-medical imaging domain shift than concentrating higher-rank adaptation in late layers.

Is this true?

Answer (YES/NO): YES